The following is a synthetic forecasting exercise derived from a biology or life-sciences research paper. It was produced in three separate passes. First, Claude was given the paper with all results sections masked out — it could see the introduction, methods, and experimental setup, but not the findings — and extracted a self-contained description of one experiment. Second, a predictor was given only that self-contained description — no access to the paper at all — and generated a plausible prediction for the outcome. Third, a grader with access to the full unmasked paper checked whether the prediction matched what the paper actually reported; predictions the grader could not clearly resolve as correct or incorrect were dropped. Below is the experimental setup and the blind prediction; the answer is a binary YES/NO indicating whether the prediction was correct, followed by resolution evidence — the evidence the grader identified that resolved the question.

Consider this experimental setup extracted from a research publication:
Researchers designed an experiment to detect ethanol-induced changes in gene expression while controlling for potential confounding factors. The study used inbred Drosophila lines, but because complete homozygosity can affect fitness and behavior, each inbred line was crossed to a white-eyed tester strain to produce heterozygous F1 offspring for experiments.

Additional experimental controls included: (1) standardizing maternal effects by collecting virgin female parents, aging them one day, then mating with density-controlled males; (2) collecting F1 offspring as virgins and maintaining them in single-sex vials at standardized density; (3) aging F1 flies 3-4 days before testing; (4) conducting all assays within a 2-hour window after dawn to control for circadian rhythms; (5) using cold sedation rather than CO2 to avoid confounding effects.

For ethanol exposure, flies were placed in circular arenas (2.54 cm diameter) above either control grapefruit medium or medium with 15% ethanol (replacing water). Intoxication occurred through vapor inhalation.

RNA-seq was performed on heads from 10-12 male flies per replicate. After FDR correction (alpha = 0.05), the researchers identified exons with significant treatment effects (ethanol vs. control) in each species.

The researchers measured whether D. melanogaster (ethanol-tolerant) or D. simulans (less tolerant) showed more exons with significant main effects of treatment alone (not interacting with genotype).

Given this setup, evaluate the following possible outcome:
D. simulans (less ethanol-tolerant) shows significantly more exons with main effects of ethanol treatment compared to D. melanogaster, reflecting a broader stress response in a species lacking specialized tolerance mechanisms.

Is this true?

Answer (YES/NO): NO